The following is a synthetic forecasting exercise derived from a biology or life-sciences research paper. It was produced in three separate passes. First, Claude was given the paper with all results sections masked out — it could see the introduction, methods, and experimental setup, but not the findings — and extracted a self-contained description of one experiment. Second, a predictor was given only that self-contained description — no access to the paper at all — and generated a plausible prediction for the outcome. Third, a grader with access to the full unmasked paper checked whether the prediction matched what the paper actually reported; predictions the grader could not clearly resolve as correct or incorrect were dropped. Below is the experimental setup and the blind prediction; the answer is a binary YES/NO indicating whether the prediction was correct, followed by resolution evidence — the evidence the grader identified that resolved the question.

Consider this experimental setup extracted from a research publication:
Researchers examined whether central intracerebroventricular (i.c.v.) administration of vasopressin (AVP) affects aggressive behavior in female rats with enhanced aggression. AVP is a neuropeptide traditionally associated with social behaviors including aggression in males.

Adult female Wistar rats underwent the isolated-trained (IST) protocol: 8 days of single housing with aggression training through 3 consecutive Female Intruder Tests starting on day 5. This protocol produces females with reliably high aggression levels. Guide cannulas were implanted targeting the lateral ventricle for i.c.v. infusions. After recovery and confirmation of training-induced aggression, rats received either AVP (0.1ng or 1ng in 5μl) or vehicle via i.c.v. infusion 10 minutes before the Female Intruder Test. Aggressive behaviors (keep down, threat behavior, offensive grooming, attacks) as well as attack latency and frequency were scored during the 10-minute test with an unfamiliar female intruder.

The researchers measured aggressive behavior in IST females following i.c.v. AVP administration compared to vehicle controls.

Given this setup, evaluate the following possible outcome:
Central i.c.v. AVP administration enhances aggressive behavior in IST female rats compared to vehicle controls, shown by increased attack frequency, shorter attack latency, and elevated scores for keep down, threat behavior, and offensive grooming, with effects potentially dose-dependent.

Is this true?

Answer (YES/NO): NO